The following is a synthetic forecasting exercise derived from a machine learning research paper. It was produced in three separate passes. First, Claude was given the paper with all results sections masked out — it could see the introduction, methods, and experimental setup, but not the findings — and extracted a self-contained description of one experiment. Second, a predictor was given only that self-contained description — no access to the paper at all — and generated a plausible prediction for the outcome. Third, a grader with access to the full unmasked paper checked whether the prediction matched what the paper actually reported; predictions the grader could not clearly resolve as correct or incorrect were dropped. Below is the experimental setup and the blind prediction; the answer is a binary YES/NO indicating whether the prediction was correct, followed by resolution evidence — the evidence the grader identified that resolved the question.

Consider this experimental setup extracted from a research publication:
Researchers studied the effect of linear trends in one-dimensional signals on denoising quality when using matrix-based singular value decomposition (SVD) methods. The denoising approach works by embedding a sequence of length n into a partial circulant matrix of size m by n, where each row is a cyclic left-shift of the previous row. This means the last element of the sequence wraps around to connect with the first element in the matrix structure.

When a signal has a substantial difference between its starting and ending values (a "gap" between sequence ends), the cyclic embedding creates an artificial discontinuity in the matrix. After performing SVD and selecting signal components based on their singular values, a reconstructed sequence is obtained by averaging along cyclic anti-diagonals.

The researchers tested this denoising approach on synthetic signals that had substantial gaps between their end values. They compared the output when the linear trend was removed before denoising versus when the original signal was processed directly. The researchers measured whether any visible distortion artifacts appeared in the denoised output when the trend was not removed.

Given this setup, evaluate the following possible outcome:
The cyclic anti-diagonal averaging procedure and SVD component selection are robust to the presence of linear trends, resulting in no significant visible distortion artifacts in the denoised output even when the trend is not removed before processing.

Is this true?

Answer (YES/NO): NO